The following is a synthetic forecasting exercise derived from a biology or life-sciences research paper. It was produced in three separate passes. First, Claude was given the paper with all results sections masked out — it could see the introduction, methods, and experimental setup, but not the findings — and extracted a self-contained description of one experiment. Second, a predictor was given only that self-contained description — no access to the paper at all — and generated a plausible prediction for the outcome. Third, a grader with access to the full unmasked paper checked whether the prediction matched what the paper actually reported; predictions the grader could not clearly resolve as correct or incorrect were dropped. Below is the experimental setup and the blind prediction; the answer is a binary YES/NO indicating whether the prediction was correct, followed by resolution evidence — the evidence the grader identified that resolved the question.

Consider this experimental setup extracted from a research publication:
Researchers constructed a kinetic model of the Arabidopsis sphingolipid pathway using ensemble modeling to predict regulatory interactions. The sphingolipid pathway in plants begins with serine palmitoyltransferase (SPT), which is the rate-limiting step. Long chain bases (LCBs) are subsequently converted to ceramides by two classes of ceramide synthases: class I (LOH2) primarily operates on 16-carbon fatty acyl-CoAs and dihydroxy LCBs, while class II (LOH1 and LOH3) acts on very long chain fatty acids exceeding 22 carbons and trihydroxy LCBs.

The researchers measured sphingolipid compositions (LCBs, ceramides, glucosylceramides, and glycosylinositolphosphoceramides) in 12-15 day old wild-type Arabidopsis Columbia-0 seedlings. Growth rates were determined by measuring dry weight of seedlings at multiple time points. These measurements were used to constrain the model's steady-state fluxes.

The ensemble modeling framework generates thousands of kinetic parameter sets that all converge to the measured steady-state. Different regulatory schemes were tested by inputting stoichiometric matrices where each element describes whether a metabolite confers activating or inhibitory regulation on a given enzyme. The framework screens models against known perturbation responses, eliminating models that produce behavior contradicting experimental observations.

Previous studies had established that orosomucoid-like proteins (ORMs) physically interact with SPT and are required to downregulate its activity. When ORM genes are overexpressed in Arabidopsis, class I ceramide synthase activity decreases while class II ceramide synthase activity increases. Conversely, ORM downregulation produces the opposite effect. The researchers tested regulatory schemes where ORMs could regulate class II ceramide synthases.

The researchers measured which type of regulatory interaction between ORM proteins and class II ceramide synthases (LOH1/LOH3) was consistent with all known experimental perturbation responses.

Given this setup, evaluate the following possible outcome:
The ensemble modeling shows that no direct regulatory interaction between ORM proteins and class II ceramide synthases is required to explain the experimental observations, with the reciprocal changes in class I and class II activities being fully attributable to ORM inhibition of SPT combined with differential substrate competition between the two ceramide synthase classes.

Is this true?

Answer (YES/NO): NO